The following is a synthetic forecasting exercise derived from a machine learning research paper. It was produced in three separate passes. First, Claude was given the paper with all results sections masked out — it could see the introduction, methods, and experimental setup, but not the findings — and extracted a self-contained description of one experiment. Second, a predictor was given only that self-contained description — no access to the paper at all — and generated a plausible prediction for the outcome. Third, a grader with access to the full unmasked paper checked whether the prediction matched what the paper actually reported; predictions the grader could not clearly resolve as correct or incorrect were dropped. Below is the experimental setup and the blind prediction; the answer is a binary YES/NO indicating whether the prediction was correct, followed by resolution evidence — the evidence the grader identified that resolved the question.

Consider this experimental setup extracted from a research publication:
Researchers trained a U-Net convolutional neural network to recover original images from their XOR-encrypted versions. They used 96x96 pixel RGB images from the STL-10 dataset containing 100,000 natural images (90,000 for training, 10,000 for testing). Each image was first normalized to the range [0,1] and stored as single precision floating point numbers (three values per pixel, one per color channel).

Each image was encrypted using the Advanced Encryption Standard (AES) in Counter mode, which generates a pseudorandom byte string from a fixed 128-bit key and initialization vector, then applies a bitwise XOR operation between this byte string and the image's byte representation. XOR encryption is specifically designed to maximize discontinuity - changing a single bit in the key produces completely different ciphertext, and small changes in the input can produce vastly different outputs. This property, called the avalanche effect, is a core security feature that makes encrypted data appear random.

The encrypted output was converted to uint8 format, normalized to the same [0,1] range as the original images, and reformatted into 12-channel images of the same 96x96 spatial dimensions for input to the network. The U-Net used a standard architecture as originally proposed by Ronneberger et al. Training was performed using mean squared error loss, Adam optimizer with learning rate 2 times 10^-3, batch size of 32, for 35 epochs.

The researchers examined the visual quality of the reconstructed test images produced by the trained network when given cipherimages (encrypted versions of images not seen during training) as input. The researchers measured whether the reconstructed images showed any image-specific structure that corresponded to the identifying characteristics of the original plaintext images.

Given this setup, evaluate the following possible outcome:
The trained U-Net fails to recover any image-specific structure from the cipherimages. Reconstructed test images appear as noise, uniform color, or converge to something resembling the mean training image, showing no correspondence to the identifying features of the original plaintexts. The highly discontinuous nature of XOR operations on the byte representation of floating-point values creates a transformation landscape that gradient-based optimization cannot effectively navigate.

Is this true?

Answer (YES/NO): NO